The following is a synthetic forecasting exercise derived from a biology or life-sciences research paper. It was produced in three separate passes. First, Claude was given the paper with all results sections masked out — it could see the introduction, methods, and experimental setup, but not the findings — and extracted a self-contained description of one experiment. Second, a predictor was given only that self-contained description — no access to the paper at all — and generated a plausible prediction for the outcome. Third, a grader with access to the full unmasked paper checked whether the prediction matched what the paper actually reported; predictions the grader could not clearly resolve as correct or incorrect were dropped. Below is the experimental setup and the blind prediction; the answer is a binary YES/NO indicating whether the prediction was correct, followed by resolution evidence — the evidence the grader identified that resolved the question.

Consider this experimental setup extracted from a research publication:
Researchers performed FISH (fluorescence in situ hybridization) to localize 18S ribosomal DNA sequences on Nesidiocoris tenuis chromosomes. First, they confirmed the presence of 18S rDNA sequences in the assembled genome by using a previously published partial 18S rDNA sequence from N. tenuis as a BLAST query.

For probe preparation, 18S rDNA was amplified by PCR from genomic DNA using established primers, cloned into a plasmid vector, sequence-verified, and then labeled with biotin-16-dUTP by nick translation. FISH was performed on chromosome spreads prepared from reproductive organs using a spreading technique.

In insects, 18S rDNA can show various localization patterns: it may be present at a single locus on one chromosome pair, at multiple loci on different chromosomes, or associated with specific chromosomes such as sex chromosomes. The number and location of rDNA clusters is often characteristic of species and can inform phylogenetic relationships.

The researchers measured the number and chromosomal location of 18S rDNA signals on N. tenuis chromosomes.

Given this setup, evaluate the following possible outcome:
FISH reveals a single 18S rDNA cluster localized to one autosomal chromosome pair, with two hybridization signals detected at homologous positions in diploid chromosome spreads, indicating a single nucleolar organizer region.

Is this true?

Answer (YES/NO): YES